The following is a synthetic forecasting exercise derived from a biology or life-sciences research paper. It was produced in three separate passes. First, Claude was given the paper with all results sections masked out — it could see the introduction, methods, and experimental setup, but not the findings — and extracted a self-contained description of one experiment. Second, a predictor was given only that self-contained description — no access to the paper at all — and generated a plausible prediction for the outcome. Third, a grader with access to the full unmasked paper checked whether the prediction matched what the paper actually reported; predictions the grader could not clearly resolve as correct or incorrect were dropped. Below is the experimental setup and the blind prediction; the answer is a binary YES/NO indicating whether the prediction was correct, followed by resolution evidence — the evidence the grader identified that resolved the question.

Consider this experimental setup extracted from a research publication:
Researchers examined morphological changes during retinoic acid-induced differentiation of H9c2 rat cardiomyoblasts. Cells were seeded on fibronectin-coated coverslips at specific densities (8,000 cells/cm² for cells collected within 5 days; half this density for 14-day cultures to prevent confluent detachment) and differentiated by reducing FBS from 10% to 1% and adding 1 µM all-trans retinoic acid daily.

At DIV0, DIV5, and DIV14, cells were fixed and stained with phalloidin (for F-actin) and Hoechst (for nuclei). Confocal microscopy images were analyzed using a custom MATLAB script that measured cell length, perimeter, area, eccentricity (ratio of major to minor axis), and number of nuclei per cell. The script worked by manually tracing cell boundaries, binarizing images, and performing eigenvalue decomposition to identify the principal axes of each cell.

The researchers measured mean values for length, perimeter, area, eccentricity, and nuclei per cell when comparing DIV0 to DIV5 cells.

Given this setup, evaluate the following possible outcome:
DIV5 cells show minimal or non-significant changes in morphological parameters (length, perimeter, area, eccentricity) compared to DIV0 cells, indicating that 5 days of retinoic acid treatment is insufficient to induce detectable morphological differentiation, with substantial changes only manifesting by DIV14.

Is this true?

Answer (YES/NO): NO